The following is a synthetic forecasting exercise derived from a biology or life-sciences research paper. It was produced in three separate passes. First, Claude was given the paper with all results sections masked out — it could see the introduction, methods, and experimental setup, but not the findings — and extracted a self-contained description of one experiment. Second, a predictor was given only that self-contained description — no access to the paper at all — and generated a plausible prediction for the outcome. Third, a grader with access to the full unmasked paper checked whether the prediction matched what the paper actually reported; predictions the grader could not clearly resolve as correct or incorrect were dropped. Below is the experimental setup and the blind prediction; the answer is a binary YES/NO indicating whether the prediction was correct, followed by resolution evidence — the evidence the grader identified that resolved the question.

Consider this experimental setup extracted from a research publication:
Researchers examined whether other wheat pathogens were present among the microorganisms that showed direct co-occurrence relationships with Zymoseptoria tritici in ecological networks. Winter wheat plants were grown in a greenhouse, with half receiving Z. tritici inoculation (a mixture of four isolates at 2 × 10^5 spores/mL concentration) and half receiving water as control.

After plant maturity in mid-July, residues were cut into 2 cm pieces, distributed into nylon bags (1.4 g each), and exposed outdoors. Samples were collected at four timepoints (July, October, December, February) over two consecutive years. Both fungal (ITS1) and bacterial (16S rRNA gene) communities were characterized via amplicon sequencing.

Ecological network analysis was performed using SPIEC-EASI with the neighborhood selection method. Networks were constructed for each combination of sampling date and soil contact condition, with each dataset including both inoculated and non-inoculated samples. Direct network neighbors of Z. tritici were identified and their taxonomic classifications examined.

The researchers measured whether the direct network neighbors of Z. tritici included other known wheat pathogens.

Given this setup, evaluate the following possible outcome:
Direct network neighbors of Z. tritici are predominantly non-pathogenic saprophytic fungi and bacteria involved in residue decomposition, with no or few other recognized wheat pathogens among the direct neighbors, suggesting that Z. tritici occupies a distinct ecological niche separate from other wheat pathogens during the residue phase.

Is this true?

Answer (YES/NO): NO